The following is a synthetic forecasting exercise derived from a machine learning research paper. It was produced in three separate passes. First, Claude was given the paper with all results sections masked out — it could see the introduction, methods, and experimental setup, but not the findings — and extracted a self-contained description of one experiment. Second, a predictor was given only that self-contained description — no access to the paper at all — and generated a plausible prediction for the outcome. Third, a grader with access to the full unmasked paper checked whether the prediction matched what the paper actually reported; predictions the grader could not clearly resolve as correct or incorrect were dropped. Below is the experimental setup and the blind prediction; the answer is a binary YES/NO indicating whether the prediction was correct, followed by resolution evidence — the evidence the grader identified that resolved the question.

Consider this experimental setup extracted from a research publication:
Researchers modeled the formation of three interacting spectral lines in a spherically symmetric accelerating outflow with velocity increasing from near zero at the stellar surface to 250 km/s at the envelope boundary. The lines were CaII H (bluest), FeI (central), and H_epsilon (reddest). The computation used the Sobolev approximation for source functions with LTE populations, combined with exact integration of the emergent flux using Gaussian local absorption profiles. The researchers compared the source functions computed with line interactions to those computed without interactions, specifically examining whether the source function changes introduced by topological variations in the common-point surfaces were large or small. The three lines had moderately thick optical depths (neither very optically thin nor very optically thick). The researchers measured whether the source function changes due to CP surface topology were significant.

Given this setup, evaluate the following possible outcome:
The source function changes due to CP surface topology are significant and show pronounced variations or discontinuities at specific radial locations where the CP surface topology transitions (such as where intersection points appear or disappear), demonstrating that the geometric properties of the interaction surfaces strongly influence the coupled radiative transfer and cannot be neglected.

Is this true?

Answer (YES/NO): NO